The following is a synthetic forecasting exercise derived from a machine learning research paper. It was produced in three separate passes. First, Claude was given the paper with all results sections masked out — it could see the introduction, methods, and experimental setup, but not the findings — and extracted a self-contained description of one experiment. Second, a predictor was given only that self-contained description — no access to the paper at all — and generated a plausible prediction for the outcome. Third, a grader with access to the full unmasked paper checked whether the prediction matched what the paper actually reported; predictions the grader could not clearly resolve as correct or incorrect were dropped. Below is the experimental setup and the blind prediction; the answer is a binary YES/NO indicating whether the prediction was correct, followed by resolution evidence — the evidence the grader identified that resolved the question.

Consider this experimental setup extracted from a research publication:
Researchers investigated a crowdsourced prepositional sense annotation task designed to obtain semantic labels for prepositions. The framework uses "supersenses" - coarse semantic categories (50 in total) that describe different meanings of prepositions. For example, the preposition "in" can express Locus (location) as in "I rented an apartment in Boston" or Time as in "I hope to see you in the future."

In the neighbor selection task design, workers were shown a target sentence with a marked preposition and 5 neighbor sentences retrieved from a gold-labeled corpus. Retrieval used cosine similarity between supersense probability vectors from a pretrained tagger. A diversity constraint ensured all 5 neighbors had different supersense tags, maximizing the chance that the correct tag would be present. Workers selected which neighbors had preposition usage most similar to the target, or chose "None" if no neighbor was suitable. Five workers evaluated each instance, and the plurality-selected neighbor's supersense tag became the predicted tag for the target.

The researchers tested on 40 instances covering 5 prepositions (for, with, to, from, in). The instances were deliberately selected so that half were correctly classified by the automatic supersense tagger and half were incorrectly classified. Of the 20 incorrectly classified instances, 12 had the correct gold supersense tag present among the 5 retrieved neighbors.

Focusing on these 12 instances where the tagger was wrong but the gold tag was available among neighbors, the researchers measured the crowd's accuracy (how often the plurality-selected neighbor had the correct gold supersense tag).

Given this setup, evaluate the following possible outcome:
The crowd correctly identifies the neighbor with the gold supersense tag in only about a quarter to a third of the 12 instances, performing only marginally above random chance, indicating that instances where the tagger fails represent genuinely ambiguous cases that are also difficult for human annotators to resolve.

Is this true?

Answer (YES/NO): NO